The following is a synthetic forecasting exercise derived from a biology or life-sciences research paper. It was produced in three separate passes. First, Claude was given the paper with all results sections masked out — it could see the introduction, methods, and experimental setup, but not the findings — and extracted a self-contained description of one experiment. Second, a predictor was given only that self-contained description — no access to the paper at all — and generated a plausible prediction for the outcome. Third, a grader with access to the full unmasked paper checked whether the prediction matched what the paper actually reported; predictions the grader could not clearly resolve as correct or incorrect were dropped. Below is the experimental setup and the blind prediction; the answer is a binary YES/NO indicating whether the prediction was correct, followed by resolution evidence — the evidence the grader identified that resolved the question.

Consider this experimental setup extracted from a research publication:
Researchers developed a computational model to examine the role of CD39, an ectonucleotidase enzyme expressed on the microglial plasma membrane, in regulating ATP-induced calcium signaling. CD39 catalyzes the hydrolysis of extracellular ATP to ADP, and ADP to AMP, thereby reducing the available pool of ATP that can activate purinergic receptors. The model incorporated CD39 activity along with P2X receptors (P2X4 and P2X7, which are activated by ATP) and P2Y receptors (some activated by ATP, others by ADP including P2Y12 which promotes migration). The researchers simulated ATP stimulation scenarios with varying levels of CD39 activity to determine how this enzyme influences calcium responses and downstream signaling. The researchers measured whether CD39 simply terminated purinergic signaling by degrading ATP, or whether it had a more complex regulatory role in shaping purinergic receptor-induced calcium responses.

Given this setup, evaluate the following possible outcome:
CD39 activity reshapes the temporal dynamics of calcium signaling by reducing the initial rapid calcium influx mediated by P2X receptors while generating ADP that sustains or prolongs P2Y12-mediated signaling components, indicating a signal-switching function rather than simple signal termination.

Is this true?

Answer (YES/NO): NO